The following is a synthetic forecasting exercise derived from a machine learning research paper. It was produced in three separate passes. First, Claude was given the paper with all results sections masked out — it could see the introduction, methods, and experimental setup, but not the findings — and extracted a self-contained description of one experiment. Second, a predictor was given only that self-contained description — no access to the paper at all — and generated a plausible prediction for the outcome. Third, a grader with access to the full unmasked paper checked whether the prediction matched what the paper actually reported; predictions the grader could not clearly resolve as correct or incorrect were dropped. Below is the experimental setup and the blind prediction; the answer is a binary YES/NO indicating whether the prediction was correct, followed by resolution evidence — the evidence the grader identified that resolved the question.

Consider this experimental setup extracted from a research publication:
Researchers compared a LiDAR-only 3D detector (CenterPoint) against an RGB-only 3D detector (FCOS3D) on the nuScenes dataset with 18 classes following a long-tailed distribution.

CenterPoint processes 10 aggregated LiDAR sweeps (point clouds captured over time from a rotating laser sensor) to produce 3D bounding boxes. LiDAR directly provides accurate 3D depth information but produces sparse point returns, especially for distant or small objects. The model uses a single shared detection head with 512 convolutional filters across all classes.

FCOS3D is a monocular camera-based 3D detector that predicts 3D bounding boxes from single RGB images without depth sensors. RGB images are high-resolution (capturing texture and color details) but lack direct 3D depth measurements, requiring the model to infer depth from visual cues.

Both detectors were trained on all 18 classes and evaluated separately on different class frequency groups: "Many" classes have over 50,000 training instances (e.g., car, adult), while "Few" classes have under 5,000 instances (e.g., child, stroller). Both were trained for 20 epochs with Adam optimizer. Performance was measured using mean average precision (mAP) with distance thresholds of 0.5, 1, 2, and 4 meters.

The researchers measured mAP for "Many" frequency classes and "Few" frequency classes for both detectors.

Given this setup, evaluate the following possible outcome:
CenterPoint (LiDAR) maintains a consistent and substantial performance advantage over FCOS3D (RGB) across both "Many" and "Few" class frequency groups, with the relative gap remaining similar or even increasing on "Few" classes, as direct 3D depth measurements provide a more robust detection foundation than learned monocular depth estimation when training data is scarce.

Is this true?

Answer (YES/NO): NO